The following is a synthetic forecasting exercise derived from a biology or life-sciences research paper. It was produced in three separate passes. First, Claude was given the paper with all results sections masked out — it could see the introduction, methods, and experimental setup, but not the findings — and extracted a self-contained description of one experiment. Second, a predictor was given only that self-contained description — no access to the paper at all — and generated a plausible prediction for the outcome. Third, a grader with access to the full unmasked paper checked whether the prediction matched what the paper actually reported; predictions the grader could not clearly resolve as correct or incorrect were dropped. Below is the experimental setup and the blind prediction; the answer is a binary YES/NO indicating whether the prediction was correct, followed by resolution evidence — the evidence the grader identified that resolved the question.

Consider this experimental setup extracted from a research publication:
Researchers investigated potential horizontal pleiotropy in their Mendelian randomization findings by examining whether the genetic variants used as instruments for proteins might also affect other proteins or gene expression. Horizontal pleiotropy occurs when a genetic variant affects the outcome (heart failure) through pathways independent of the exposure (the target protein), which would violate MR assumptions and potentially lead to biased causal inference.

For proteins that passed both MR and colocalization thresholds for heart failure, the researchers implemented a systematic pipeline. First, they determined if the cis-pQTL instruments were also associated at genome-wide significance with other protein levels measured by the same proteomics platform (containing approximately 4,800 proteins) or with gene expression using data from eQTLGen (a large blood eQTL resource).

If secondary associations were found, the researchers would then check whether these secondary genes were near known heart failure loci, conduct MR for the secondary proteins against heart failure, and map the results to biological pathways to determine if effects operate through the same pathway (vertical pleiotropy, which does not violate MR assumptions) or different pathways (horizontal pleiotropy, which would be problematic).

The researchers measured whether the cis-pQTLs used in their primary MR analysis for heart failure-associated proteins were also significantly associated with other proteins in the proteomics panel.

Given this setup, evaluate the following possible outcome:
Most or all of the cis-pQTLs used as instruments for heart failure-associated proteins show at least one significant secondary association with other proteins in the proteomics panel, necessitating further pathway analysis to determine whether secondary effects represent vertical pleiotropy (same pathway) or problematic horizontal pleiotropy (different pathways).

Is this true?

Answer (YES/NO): YES